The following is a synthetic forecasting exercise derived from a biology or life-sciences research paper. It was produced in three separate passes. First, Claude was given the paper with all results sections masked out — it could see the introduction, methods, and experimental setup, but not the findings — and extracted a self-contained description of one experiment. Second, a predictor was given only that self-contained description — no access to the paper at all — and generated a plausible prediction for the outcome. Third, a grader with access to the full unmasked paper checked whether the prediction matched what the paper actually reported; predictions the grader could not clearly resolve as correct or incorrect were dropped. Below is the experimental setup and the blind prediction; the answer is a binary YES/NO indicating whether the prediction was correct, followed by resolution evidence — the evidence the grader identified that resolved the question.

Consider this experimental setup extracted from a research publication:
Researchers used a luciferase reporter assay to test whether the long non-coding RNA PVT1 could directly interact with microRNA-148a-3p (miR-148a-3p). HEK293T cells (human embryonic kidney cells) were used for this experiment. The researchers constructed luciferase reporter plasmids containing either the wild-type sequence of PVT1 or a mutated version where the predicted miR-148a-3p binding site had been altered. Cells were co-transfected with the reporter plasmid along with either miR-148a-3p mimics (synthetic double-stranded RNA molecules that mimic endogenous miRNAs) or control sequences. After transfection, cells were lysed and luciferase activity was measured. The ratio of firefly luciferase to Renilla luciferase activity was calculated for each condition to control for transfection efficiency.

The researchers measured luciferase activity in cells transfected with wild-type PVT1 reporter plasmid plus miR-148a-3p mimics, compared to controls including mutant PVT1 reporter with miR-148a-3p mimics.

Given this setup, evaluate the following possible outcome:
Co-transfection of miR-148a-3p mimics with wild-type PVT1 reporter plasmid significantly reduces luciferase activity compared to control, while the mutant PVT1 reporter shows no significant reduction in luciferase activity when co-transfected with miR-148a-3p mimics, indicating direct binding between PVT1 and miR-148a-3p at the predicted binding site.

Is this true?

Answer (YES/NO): YES